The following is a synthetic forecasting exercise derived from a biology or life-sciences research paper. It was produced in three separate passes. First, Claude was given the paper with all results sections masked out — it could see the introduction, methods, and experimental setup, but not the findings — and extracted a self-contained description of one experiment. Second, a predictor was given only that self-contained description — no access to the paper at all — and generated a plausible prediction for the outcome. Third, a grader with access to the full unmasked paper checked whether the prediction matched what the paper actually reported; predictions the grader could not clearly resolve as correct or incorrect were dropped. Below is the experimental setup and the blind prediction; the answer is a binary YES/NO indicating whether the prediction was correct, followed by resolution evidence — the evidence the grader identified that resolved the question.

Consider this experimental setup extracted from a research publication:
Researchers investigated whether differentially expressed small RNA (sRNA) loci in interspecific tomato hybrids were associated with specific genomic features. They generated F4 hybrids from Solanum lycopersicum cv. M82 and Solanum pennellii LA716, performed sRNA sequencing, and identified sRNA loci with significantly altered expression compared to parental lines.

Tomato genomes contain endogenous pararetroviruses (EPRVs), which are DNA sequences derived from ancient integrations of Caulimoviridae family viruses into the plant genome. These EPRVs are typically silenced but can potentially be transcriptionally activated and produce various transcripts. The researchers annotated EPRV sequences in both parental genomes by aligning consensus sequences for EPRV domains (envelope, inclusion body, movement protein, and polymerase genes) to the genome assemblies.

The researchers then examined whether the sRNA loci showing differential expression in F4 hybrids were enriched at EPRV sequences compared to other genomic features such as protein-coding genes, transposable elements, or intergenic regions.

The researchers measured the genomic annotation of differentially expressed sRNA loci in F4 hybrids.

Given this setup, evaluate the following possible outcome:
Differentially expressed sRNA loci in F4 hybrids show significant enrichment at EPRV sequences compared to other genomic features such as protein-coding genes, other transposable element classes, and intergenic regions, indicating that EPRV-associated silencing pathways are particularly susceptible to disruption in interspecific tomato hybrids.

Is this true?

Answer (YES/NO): YES